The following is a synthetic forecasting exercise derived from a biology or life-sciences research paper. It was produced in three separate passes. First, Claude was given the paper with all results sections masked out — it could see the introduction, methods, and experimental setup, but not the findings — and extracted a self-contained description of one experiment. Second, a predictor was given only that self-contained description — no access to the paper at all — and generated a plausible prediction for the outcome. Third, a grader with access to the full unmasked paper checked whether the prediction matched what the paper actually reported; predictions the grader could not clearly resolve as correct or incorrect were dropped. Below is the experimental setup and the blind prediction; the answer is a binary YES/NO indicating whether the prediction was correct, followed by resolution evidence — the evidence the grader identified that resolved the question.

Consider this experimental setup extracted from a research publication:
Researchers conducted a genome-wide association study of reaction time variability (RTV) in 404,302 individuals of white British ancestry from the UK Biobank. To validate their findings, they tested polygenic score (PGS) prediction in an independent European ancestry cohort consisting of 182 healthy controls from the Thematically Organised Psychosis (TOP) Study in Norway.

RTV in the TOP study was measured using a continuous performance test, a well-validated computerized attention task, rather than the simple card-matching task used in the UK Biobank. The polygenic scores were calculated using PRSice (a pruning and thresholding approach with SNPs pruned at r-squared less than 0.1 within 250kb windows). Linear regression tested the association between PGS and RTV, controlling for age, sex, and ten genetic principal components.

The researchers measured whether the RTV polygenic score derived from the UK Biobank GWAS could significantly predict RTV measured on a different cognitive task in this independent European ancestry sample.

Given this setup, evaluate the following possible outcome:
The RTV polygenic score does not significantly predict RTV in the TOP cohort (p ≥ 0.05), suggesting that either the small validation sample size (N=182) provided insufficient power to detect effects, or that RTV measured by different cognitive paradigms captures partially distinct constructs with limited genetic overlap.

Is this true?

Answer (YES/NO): YES